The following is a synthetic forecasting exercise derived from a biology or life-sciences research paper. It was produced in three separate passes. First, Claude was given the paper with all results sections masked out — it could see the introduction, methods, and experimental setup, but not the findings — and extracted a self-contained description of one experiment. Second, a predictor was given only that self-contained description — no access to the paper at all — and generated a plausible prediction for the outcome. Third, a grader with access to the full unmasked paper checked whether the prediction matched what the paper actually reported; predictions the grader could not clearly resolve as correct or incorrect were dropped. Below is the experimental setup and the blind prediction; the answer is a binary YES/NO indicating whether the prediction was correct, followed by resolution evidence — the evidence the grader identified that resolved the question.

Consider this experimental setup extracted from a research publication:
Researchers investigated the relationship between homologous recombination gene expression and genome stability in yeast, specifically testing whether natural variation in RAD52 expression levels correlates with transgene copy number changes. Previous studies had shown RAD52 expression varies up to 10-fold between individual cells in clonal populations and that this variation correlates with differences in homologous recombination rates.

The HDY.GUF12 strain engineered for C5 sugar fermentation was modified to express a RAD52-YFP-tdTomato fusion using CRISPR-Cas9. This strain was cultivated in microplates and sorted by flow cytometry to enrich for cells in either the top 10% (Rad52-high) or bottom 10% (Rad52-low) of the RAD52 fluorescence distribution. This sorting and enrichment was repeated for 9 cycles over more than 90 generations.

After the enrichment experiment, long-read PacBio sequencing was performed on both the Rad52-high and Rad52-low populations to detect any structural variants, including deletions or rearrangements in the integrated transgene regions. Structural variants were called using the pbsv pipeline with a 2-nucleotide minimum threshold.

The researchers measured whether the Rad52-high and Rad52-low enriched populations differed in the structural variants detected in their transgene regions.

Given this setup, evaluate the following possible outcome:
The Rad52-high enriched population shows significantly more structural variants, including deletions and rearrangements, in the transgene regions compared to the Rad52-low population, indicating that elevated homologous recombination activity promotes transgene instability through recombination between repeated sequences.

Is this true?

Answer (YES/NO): NO